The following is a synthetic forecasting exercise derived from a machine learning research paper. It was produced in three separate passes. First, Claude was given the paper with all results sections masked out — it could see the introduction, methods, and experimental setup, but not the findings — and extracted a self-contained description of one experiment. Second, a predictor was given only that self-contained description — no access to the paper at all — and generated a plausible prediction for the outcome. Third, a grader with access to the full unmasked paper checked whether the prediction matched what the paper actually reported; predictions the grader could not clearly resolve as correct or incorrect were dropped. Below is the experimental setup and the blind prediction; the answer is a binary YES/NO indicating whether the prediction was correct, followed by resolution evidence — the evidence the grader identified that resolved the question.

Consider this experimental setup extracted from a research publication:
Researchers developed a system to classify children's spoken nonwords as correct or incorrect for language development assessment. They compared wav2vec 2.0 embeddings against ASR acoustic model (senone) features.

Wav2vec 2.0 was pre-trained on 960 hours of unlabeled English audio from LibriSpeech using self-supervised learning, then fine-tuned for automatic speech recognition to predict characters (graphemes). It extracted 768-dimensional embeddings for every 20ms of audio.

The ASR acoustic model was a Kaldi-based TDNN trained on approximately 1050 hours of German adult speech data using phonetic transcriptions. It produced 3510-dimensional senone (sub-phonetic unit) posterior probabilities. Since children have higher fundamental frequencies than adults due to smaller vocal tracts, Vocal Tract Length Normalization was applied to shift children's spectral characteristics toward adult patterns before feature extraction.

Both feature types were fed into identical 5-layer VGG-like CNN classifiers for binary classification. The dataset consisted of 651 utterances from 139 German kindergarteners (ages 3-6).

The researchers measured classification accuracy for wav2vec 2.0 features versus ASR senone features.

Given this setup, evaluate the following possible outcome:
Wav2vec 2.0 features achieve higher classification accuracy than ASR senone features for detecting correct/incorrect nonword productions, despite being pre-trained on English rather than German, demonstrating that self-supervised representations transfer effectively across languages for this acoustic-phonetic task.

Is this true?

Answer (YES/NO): NO